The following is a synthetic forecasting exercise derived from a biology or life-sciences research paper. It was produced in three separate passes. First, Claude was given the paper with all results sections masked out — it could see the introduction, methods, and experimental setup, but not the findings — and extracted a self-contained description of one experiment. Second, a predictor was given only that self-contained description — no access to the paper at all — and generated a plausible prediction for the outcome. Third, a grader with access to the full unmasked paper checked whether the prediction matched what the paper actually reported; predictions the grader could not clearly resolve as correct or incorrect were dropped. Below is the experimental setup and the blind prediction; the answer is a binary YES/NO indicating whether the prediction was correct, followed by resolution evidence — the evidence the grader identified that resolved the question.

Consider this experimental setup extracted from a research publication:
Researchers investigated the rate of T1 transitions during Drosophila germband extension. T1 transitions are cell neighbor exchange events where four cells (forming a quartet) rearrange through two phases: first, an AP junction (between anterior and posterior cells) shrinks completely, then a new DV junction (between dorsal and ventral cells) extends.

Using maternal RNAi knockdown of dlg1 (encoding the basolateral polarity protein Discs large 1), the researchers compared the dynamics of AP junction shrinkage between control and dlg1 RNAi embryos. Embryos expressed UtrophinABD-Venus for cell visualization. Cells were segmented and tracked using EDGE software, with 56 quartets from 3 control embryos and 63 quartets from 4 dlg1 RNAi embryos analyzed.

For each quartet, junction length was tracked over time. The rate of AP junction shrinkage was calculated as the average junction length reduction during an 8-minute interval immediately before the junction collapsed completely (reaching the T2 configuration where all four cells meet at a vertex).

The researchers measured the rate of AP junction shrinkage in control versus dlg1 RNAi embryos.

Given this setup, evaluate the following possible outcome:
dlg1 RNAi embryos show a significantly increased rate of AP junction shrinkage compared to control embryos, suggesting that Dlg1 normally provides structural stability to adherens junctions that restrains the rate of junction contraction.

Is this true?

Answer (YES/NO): NO